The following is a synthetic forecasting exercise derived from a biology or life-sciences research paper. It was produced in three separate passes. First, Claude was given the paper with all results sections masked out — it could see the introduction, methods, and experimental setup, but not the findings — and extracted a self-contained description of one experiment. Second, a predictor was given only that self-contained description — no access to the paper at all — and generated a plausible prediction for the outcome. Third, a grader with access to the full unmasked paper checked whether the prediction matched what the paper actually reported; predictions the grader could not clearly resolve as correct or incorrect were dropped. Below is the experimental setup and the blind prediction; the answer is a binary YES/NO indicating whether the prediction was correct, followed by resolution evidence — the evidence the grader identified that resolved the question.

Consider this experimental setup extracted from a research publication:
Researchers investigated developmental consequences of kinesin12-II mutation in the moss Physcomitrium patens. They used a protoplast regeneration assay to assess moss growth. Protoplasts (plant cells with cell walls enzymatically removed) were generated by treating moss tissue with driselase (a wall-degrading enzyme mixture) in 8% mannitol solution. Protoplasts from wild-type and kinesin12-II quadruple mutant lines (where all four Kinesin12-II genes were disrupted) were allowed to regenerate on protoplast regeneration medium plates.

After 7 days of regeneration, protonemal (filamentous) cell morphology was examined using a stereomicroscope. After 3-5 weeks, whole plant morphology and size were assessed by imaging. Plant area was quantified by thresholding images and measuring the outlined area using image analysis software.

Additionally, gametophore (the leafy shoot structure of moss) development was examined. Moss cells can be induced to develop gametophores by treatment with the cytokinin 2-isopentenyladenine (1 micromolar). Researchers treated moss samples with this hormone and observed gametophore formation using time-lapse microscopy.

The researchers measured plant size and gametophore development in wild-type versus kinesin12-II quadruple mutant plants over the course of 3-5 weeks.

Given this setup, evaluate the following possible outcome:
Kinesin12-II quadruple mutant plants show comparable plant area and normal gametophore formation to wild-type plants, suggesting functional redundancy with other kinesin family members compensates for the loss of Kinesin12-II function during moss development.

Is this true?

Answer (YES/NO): NO